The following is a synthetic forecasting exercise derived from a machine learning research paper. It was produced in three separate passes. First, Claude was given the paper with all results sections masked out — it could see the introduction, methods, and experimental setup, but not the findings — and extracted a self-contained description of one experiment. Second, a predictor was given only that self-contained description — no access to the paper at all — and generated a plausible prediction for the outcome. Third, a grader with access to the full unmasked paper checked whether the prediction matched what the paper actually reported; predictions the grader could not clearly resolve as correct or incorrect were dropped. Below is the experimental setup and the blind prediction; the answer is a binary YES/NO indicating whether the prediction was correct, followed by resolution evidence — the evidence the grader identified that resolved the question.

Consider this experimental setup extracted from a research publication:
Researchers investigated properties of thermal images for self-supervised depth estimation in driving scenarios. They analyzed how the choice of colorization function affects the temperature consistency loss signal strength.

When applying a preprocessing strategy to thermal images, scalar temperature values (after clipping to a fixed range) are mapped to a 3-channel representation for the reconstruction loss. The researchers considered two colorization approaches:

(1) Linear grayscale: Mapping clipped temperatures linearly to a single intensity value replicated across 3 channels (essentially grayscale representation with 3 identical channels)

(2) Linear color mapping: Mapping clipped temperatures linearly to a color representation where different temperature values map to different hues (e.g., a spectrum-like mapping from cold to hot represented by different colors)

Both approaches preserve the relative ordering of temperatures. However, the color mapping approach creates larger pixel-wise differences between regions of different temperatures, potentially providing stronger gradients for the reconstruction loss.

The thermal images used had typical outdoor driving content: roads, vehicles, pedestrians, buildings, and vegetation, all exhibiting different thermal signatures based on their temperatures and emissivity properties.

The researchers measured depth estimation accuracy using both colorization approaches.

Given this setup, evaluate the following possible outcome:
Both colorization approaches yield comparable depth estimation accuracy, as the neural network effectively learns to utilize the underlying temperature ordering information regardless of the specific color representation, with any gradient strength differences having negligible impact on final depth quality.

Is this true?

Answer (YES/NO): YES